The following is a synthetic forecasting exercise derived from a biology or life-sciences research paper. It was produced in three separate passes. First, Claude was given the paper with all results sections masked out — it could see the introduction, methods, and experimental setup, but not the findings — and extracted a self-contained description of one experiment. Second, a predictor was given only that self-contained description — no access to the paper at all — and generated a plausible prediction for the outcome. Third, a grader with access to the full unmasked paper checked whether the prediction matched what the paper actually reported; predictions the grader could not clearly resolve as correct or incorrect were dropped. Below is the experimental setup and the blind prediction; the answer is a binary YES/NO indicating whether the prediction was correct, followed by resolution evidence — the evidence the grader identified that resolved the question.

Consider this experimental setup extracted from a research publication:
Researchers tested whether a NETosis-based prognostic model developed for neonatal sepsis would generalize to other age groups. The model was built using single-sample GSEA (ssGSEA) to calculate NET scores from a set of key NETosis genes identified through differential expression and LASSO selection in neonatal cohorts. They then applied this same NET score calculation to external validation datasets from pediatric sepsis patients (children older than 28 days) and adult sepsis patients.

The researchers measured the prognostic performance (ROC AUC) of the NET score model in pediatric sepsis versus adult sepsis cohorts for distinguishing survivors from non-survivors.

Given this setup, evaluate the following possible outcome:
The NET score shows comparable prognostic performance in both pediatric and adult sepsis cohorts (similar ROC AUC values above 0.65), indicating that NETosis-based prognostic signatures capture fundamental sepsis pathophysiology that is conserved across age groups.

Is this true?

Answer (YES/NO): NO